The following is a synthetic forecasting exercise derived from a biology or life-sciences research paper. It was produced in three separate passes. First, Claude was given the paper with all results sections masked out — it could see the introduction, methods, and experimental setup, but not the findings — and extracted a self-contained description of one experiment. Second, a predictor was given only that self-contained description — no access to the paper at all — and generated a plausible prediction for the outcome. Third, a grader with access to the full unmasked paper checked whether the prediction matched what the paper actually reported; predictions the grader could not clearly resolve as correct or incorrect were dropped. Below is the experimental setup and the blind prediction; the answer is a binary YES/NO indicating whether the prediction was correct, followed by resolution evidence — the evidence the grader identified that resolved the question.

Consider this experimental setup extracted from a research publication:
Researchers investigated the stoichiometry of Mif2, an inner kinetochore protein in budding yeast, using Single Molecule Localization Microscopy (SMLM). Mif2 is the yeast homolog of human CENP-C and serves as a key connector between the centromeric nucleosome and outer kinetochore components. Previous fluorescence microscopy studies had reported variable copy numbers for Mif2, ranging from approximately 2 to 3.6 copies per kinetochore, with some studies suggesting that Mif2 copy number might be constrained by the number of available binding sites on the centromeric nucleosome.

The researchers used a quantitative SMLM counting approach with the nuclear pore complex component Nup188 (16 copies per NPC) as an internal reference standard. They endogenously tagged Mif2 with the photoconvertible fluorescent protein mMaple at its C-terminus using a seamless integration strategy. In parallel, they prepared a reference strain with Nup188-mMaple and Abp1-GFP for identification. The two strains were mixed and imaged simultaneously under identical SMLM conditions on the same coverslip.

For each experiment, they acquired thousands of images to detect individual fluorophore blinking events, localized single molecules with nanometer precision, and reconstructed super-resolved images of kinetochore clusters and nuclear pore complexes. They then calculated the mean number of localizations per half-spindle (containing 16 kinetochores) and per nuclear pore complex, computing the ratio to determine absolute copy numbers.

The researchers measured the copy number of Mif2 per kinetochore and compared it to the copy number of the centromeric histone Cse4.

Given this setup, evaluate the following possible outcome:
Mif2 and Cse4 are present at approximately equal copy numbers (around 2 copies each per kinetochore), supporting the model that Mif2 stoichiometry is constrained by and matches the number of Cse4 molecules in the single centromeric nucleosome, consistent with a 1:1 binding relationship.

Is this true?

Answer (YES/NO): NO